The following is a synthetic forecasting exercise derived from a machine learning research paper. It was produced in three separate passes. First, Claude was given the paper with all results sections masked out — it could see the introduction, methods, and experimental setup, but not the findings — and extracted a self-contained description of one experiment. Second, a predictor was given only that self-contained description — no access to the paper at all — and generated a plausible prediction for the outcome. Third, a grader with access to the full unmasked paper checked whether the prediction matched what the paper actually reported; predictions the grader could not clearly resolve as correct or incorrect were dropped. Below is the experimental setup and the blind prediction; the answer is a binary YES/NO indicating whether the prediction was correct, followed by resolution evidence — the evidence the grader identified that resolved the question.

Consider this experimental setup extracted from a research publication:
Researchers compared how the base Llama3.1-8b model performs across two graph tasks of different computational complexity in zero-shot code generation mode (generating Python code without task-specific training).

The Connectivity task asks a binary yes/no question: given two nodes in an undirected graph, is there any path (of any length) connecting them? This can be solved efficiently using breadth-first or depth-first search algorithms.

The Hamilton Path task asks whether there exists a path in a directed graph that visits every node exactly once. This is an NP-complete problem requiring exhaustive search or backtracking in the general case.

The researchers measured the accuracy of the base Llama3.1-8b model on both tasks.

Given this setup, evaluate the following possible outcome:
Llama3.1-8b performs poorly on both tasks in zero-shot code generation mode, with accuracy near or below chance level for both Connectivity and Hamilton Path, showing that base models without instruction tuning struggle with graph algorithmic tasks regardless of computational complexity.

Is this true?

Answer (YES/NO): NO